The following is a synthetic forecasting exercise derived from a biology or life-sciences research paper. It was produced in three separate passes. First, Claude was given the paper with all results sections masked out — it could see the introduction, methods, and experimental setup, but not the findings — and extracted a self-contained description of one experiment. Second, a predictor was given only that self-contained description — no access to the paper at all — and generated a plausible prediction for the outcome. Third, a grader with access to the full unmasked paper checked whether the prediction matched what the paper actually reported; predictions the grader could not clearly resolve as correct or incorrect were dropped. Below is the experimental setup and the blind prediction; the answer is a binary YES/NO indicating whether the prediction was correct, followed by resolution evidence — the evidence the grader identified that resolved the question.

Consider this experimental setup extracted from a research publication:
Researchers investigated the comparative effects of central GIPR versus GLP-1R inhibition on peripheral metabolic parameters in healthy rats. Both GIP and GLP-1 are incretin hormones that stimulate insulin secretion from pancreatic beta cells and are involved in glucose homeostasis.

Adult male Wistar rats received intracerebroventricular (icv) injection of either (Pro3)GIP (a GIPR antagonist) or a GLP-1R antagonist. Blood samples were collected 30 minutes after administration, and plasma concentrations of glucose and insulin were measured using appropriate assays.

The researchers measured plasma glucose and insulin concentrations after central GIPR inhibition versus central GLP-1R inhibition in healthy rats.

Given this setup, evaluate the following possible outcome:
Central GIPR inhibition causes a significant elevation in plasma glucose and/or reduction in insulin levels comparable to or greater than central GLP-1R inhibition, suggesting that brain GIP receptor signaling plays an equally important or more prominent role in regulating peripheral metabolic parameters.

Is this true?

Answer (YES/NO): NO